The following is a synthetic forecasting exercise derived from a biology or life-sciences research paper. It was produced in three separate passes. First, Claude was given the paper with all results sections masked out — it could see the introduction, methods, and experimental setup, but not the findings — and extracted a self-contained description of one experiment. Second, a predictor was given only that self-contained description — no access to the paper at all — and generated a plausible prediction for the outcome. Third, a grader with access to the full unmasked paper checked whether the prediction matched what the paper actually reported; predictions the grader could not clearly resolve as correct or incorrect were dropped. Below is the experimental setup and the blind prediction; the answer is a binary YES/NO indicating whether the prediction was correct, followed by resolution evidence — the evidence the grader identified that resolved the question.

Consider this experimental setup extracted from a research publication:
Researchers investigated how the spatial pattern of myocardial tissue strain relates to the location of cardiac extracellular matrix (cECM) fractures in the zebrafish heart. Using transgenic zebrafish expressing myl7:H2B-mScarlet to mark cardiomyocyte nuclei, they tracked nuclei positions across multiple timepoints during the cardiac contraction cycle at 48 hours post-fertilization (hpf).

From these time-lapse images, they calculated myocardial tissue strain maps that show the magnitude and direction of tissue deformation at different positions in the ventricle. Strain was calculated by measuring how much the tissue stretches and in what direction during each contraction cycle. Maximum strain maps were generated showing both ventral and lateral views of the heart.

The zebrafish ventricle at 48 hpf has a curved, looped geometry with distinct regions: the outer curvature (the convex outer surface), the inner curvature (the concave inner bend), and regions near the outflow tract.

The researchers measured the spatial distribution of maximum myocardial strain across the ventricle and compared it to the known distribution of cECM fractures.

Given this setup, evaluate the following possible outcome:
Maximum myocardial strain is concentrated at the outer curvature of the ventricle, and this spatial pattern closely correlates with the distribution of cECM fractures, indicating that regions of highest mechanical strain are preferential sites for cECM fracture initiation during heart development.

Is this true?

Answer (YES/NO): YES